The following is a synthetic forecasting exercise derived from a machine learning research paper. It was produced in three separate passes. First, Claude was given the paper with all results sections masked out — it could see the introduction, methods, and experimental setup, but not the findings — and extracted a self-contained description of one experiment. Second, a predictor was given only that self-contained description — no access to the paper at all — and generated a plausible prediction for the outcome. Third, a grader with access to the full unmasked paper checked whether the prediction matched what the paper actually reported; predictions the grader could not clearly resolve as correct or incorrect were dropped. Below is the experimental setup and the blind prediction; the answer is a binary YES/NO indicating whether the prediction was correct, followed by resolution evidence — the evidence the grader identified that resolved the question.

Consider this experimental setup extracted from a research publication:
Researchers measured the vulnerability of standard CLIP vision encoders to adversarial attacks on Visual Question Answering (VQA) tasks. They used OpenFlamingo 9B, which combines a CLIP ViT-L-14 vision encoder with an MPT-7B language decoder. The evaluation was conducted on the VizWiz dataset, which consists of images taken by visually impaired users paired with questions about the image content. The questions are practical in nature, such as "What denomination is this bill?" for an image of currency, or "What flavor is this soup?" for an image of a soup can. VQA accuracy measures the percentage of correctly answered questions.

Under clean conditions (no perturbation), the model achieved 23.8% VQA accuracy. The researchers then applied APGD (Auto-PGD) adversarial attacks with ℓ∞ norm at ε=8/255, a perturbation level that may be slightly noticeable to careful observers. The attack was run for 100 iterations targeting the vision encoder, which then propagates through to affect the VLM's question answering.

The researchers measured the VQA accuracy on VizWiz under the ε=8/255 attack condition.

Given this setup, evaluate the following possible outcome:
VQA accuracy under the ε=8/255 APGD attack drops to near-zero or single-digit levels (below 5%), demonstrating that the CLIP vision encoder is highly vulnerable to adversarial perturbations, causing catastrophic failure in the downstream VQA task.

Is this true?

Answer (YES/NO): YES